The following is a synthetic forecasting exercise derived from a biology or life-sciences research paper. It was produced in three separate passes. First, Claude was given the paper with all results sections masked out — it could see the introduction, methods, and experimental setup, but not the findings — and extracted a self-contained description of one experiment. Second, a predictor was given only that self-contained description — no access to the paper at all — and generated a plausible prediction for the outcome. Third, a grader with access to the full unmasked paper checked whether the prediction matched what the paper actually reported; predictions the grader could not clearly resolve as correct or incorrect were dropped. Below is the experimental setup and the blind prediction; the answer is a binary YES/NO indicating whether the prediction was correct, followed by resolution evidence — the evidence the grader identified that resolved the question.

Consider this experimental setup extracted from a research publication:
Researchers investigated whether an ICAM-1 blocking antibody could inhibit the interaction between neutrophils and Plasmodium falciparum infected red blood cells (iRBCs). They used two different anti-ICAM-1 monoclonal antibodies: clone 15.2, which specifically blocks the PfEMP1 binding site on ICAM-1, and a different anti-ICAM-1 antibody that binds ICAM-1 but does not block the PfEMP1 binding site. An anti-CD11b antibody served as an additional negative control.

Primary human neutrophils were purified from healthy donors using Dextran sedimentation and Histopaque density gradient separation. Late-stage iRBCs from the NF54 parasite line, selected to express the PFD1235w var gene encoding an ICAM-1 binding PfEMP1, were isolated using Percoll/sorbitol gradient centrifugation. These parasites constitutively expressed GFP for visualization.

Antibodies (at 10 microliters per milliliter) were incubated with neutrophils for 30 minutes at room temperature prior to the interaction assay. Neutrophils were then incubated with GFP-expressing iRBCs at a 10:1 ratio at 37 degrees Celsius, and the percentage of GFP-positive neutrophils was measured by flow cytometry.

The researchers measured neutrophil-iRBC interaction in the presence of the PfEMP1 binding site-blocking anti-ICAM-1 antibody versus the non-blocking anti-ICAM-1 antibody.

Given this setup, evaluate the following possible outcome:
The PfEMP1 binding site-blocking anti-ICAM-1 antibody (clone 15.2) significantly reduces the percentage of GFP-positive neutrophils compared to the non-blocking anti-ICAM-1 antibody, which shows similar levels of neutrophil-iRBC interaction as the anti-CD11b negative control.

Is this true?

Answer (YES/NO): YES